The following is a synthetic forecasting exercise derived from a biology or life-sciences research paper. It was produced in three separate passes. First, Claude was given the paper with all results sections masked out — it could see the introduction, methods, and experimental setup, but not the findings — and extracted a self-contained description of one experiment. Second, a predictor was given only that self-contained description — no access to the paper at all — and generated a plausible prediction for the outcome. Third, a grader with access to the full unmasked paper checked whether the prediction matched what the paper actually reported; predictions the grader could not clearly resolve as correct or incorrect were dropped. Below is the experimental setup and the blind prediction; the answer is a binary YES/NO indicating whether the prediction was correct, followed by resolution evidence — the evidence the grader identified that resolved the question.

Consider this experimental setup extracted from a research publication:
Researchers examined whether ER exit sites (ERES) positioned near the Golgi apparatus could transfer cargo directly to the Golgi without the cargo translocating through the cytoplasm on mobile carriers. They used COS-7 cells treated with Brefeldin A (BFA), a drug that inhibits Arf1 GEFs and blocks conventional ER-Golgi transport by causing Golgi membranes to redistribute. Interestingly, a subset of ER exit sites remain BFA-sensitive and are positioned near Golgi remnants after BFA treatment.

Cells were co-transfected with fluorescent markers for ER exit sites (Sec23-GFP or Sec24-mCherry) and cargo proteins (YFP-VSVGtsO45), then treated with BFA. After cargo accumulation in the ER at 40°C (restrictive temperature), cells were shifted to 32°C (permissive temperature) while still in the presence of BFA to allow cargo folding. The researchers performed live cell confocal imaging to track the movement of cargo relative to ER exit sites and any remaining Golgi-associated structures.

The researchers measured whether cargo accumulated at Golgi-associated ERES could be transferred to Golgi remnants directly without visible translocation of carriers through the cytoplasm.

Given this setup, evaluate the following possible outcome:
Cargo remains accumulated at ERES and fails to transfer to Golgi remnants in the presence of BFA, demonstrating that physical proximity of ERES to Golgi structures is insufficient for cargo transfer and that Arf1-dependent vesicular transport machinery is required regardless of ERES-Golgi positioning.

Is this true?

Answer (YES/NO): NO